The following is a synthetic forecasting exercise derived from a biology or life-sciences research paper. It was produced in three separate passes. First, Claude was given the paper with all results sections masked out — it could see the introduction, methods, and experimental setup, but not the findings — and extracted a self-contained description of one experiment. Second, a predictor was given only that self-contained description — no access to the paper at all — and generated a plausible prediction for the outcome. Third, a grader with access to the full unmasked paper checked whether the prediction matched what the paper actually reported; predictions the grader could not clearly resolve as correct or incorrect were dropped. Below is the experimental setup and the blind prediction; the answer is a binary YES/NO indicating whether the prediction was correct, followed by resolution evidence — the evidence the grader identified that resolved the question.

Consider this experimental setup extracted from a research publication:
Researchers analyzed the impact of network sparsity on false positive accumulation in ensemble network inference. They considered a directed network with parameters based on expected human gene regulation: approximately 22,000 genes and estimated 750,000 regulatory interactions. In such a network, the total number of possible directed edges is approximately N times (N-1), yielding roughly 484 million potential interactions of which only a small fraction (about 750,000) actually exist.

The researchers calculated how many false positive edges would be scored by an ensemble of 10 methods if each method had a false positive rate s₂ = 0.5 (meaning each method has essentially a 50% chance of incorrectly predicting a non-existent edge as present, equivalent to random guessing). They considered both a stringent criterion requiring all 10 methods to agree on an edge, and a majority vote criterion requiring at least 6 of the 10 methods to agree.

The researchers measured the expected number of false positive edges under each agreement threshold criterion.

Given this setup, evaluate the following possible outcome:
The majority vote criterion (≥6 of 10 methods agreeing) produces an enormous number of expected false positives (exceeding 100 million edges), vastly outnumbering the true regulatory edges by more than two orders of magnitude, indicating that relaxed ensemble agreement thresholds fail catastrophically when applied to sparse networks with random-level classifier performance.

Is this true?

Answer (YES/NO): YES